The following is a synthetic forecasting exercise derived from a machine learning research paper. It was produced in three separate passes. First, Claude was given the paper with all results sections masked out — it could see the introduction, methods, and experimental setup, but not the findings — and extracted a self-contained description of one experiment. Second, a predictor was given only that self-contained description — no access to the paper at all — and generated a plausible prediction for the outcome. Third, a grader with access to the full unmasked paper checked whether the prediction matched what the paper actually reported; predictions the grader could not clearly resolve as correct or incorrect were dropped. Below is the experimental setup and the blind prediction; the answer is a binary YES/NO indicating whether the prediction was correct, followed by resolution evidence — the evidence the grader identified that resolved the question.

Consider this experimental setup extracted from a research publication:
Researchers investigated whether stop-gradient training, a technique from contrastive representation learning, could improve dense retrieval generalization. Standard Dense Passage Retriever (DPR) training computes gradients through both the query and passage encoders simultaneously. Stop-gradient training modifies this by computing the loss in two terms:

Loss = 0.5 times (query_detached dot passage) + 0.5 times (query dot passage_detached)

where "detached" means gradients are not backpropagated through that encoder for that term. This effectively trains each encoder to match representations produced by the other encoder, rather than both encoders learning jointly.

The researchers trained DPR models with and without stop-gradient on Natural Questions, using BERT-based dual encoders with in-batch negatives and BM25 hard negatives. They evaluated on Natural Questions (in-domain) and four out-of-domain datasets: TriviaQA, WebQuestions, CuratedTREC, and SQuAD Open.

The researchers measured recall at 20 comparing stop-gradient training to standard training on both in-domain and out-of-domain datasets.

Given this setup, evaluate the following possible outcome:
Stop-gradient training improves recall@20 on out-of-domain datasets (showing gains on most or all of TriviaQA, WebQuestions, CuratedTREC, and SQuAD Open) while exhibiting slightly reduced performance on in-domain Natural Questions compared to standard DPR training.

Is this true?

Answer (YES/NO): NO